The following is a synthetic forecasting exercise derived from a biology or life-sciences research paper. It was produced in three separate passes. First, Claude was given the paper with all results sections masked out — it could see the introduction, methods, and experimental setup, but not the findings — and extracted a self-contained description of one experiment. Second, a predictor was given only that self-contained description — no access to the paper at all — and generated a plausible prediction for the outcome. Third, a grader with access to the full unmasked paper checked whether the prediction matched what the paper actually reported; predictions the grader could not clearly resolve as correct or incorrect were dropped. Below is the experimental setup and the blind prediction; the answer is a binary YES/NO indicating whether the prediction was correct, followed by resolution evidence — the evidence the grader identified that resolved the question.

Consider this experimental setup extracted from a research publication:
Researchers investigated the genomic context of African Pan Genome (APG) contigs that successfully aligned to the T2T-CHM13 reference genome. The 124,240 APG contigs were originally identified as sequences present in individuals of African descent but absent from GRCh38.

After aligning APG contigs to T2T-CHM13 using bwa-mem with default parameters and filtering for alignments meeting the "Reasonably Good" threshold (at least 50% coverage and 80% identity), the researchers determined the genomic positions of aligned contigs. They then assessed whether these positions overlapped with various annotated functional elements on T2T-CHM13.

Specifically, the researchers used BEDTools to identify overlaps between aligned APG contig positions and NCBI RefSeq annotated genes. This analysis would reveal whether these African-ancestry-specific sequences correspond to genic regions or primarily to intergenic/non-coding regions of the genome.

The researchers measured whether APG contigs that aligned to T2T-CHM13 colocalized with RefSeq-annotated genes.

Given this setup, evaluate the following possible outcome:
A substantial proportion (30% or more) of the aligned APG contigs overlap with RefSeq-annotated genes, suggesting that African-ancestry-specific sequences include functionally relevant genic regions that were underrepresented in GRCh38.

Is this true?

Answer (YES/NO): NO